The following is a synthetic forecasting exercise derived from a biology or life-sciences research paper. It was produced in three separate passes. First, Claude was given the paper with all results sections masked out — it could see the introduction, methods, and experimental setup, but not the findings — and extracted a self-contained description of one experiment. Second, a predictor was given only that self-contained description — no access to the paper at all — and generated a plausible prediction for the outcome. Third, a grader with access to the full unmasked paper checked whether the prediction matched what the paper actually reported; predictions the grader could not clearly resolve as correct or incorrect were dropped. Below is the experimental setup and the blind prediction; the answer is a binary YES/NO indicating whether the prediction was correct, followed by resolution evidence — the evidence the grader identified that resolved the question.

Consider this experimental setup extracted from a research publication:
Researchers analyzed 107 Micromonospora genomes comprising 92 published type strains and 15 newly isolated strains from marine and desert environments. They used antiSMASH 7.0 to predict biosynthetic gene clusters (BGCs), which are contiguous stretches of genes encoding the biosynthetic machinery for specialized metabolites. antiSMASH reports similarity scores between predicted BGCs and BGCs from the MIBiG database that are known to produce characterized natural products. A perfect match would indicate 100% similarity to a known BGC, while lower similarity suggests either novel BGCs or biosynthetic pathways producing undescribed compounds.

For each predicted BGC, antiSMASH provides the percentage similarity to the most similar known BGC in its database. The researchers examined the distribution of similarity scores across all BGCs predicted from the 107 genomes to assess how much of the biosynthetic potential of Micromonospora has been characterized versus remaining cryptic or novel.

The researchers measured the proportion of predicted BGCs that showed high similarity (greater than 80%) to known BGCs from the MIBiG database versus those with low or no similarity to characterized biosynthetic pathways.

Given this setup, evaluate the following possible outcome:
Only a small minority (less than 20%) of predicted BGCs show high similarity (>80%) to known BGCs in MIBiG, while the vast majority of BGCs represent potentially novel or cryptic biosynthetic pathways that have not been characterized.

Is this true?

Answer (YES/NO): YES